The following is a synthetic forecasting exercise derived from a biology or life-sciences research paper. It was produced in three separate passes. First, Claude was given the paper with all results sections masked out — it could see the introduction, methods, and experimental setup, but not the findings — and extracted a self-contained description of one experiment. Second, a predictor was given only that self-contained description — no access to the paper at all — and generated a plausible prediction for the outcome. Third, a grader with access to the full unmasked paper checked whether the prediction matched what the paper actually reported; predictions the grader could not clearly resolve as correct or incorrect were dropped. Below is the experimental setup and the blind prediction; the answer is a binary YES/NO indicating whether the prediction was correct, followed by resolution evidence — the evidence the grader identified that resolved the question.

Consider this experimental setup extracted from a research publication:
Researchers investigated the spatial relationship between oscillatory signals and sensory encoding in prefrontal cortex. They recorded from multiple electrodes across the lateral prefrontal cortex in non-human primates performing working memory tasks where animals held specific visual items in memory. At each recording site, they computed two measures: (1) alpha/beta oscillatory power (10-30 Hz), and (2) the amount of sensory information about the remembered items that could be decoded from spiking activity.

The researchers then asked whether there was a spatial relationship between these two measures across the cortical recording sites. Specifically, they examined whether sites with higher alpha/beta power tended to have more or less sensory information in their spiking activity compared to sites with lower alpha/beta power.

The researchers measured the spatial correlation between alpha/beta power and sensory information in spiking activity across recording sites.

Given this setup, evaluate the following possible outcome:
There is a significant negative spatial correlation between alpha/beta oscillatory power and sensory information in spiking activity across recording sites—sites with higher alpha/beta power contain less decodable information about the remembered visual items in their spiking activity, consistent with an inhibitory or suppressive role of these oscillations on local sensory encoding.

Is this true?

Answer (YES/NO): YES